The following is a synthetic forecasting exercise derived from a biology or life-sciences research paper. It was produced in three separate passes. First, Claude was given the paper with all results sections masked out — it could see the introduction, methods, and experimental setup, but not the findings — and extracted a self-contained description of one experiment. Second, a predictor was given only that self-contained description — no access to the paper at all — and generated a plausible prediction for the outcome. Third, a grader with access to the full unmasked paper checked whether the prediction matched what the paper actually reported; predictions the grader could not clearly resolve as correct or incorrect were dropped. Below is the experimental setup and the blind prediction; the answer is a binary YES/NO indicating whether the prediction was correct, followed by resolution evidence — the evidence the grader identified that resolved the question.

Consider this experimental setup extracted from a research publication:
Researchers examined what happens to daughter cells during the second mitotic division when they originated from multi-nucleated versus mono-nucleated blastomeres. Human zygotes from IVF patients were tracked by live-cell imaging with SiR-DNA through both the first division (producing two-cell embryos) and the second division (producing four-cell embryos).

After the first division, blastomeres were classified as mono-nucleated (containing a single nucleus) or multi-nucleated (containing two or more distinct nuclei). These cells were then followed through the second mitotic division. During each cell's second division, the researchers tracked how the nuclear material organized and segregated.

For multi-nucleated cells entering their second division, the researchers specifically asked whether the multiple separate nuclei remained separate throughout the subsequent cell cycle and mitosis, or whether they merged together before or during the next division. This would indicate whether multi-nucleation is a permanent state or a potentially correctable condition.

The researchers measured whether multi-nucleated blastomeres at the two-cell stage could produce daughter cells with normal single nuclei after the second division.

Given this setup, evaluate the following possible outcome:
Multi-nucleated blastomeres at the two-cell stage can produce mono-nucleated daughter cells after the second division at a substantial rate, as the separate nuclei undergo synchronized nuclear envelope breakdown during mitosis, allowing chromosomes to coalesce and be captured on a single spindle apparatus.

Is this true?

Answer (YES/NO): YES